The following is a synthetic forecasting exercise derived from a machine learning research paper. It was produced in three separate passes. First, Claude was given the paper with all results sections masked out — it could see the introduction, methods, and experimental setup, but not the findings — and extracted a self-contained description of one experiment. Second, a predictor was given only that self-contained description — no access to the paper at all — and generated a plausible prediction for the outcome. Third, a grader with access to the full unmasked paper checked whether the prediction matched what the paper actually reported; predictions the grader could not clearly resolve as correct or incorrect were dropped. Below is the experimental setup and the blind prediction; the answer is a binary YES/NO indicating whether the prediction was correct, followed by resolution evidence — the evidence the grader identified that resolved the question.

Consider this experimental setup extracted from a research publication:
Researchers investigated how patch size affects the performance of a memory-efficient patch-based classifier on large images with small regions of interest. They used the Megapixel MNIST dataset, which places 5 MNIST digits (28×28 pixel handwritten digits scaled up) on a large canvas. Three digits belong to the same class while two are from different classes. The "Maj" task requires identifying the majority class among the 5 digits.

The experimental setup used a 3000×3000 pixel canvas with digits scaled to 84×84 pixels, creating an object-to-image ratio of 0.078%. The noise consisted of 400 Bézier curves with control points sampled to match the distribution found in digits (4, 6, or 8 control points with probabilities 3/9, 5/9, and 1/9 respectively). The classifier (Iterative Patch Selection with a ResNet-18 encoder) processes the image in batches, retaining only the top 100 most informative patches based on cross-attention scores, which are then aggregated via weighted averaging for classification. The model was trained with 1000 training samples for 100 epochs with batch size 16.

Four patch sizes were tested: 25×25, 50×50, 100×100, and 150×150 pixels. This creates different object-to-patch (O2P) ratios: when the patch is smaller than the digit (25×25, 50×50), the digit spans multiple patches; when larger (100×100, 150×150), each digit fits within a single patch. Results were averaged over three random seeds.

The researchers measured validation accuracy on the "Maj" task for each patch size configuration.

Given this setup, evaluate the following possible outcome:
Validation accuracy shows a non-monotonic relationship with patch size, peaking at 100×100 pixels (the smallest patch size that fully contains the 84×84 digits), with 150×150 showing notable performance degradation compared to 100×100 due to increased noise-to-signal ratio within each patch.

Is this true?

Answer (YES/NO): NO